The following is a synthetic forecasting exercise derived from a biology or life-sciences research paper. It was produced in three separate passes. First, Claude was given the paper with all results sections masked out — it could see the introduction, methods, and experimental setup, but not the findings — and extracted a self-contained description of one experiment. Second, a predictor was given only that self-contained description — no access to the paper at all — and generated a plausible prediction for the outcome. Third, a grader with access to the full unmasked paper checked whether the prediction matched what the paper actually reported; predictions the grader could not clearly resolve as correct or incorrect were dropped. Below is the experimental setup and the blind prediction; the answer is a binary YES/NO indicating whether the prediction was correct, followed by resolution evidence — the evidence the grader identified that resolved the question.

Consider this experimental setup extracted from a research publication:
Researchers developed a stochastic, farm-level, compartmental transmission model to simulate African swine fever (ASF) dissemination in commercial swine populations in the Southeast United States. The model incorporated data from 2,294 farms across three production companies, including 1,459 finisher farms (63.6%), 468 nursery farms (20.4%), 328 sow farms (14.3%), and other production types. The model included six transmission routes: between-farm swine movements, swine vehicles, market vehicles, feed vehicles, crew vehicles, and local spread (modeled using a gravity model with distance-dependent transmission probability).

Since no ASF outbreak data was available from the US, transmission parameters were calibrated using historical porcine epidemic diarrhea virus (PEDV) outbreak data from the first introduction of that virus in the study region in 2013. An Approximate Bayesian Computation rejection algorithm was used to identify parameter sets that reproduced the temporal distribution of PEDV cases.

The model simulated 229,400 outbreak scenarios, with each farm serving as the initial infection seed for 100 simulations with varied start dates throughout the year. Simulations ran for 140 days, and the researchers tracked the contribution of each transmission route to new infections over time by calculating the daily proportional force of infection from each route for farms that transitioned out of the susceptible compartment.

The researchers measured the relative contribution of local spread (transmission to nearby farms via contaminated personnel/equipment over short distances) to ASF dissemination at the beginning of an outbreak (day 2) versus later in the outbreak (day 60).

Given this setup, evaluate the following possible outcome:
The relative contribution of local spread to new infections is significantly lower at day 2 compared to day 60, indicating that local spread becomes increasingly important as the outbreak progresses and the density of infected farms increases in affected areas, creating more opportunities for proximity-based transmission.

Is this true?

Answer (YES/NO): NO